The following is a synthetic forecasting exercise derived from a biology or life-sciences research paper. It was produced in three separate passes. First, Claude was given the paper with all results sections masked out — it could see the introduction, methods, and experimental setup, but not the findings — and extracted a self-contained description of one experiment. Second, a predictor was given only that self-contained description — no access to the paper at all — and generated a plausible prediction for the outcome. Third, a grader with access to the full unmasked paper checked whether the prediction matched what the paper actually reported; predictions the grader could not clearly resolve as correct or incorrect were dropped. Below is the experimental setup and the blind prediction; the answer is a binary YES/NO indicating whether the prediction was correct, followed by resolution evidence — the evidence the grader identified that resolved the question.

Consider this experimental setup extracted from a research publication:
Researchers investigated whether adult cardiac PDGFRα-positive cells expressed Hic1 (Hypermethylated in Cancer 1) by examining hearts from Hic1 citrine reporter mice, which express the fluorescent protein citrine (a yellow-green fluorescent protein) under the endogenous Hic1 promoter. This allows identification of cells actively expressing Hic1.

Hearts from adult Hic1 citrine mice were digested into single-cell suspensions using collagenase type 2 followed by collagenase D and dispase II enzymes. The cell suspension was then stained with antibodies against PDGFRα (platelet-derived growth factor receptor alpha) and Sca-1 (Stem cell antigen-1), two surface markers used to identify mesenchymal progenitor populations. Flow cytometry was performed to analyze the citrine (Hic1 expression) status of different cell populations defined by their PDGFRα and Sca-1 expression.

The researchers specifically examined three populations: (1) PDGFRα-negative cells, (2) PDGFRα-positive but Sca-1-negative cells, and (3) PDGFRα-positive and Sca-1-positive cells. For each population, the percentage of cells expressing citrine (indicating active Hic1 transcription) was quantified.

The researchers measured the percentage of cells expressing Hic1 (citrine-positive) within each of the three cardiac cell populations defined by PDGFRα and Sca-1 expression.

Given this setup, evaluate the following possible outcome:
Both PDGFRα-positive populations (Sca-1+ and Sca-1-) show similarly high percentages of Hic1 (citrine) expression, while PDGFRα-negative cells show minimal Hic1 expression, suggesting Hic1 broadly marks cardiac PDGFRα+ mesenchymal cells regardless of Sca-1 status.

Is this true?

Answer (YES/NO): NO